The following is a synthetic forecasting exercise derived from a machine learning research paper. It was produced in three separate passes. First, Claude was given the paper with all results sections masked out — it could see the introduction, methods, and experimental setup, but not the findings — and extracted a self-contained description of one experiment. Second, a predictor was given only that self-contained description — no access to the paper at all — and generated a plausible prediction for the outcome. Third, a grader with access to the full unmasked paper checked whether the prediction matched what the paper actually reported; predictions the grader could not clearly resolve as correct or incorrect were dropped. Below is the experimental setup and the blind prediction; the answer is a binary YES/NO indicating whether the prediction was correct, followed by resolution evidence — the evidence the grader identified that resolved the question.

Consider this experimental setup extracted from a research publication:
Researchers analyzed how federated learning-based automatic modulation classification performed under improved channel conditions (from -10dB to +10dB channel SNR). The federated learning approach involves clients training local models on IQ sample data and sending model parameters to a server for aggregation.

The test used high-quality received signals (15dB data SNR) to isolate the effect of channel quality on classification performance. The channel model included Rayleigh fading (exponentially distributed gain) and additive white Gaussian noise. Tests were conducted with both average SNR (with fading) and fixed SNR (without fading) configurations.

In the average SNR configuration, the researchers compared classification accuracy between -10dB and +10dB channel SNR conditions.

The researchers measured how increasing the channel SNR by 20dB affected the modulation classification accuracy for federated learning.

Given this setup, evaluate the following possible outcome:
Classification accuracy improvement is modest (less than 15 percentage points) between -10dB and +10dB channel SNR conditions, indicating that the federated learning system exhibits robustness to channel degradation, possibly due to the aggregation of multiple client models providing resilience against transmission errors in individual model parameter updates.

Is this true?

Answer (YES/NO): YES